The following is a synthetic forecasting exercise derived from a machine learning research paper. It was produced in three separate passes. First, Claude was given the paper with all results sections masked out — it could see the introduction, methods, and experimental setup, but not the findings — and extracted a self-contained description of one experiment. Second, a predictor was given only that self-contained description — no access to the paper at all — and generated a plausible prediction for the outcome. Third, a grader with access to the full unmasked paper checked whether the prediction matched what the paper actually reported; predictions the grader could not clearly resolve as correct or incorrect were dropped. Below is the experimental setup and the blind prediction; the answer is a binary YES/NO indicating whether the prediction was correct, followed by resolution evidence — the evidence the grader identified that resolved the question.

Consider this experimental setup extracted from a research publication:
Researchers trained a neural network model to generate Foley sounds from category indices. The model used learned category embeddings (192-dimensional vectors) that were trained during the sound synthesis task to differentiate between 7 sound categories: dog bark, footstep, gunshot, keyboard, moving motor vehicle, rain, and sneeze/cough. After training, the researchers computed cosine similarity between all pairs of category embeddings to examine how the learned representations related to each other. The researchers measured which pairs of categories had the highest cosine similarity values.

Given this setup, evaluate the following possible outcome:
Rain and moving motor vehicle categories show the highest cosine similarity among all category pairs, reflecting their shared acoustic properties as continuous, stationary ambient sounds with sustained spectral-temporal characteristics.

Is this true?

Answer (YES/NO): NO